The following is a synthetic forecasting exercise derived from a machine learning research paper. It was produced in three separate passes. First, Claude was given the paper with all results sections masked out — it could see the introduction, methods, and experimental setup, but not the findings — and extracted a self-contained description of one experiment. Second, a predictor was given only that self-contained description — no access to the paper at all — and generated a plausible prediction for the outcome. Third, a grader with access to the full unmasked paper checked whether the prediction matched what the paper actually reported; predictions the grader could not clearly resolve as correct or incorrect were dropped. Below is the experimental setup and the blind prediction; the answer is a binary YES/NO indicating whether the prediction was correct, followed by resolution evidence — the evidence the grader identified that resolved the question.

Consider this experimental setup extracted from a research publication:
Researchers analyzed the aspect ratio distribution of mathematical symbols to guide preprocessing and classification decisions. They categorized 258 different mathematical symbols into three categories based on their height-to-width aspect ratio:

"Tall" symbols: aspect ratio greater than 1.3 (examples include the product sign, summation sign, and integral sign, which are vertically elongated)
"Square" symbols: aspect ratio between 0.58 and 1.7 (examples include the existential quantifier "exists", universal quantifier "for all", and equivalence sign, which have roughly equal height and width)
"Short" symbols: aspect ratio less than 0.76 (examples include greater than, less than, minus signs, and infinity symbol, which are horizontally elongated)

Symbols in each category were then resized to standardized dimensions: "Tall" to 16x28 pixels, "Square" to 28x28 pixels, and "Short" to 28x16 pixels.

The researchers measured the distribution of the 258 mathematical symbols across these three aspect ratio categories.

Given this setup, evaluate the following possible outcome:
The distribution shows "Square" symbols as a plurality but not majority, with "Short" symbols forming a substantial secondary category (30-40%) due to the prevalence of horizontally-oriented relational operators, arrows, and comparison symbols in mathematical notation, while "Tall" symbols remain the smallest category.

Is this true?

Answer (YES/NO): NO